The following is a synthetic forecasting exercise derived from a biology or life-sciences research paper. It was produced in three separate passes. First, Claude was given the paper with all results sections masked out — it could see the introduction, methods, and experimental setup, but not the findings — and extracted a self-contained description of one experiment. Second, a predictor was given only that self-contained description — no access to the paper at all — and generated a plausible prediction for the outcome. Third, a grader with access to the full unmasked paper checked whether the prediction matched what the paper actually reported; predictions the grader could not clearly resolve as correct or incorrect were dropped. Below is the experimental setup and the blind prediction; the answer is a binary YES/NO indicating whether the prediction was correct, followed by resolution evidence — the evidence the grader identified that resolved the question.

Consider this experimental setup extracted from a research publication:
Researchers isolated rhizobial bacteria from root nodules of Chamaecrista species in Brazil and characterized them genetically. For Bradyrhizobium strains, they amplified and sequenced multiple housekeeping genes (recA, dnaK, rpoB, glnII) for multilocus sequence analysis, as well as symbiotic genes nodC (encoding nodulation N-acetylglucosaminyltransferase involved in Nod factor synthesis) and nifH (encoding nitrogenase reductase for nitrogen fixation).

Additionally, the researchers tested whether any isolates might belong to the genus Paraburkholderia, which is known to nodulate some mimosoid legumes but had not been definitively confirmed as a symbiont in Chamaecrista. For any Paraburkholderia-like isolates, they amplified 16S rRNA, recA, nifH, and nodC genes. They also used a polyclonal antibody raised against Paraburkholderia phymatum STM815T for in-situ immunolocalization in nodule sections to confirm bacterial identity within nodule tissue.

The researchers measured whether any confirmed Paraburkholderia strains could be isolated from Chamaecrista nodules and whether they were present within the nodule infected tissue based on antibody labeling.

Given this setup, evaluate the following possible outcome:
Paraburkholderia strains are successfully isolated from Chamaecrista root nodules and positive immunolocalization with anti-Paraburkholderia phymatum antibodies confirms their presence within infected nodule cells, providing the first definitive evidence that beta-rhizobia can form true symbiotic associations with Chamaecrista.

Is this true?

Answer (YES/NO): YES